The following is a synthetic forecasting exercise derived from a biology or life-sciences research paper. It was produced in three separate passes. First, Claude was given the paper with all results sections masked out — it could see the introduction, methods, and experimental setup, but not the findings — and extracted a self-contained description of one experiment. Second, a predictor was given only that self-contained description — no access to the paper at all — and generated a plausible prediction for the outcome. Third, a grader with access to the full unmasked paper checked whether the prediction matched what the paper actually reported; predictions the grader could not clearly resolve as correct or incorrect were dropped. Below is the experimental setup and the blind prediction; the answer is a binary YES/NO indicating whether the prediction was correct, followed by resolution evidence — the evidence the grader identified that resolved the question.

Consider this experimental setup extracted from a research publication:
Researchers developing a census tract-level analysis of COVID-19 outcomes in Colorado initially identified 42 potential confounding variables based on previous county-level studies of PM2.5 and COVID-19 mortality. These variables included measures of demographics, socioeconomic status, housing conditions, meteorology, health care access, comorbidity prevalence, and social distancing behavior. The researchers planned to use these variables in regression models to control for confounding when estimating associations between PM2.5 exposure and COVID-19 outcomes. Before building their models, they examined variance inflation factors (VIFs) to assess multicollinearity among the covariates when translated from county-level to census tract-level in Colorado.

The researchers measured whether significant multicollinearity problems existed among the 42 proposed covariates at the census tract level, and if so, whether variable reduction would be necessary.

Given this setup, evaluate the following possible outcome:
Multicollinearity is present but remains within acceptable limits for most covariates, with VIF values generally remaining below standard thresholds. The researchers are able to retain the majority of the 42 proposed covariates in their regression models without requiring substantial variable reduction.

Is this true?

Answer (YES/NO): NO